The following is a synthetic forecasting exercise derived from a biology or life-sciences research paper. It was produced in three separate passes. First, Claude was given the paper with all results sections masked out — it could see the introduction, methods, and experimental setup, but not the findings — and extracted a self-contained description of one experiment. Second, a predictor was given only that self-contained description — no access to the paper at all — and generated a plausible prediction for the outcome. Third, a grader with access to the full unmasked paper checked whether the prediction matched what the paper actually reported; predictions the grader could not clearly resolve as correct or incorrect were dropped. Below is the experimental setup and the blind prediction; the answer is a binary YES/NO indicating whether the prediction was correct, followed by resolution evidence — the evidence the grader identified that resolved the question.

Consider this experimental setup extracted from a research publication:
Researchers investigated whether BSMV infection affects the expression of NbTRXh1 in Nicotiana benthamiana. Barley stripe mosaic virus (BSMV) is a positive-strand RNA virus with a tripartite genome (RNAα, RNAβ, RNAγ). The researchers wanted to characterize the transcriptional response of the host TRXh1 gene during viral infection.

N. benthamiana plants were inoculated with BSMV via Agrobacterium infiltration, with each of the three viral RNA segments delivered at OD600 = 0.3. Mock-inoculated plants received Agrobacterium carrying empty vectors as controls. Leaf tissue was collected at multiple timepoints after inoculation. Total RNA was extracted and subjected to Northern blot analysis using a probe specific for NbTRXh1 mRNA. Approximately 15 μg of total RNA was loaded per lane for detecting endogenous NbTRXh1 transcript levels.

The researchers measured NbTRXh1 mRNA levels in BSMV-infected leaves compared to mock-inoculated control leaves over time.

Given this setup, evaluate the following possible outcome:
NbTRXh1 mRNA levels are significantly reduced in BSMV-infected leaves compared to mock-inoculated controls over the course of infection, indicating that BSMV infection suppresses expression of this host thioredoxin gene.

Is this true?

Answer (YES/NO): NO